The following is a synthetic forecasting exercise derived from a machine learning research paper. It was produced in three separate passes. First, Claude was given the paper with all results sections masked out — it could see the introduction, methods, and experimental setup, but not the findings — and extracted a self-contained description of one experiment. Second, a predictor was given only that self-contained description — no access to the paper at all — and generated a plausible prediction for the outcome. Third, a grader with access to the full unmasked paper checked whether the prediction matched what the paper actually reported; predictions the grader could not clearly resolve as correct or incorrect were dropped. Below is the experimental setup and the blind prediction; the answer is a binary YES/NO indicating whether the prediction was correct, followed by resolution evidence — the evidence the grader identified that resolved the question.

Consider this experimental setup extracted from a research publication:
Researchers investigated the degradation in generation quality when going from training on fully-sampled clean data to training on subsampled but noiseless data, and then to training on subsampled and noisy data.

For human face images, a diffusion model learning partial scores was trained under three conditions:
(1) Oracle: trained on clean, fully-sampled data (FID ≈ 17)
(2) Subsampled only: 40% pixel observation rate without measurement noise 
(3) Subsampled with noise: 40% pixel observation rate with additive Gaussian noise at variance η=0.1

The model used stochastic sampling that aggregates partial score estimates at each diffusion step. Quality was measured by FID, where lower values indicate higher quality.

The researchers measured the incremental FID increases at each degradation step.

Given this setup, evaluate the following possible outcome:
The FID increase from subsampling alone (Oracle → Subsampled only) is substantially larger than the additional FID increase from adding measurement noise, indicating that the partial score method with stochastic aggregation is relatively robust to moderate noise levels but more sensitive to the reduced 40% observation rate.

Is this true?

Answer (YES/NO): NO